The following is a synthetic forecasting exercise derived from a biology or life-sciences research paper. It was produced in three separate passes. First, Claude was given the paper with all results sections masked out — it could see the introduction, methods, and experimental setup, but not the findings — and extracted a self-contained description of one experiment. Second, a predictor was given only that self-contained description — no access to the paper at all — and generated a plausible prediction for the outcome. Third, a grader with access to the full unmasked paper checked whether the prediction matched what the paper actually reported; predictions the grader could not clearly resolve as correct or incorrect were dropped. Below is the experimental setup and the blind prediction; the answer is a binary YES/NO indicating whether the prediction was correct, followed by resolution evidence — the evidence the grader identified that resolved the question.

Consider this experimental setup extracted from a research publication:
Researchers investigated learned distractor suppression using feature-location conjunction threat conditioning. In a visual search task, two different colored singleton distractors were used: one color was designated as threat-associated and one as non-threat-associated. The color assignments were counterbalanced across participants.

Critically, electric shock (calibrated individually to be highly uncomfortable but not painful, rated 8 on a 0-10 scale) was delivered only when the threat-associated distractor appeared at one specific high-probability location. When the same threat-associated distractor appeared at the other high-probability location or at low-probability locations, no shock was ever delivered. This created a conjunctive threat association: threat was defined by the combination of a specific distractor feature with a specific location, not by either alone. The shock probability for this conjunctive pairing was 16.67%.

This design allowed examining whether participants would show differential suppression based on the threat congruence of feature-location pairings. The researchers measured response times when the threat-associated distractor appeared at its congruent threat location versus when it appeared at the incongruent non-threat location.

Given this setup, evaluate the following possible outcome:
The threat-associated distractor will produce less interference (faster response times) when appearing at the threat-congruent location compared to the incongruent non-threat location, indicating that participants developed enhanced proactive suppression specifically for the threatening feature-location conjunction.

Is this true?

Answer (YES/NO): YES